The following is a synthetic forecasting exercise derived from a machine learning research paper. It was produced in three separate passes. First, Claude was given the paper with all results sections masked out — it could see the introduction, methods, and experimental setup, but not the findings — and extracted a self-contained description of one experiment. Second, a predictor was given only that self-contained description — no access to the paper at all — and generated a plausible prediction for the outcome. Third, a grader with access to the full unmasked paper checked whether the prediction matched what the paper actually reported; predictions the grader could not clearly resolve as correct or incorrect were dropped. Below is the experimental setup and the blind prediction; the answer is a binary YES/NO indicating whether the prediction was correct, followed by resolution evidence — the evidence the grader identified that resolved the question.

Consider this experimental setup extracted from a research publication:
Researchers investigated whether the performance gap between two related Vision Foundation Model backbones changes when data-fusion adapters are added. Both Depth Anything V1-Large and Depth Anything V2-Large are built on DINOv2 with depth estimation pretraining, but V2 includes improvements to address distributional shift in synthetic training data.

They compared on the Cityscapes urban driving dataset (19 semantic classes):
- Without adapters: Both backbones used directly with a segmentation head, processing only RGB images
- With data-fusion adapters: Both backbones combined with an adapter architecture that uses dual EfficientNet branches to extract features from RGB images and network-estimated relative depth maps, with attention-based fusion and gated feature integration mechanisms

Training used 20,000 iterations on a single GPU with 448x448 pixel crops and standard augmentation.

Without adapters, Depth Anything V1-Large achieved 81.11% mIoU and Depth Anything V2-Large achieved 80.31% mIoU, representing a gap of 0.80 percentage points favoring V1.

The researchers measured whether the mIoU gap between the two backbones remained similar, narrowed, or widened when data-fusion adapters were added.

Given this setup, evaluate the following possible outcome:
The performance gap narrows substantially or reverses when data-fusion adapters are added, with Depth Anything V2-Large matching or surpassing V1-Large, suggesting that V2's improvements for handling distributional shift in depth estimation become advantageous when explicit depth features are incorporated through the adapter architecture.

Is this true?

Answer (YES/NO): NO